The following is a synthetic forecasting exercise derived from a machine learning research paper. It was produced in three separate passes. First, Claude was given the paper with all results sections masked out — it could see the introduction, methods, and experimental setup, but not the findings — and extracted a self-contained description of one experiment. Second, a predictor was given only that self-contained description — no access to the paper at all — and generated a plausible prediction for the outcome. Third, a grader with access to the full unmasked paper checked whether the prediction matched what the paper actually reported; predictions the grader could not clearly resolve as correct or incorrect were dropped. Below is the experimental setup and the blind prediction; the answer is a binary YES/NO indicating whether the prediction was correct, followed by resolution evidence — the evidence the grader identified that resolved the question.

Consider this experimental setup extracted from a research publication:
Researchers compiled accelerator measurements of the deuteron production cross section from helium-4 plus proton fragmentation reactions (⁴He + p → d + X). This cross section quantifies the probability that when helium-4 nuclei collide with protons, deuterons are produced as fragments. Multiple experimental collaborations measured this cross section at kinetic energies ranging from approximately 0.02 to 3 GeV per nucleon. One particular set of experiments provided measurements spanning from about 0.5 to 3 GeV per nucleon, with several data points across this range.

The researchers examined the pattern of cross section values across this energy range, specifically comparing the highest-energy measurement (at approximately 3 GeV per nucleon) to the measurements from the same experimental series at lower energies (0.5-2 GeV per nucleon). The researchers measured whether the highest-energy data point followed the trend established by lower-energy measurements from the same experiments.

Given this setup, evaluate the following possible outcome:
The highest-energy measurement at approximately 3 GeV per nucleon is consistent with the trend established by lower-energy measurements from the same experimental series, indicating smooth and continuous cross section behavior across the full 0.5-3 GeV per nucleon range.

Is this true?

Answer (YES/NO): NO